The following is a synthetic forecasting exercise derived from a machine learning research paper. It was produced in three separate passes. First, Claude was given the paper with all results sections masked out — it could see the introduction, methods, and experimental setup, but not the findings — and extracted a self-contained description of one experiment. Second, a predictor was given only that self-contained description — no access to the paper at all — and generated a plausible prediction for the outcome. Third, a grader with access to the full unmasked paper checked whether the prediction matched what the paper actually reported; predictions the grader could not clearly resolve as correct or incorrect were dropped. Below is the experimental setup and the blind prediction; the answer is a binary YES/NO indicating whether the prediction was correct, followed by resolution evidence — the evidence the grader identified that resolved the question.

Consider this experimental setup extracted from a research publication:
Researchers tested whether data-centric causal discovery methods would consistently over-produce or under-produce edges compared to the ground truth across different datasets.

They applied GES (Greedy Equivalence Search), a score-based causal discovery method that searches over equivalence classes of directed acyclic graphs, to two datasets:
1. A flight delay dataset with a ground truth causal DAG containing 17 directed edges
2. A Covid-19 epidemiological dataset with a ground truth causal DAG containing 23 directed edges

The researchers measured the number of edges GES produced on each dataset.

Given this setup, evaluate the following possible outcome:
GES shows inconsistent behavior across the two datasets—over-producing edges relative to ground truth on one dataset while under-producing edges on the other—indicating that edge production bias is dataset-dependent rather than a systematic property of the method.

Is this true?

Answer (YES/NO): YES